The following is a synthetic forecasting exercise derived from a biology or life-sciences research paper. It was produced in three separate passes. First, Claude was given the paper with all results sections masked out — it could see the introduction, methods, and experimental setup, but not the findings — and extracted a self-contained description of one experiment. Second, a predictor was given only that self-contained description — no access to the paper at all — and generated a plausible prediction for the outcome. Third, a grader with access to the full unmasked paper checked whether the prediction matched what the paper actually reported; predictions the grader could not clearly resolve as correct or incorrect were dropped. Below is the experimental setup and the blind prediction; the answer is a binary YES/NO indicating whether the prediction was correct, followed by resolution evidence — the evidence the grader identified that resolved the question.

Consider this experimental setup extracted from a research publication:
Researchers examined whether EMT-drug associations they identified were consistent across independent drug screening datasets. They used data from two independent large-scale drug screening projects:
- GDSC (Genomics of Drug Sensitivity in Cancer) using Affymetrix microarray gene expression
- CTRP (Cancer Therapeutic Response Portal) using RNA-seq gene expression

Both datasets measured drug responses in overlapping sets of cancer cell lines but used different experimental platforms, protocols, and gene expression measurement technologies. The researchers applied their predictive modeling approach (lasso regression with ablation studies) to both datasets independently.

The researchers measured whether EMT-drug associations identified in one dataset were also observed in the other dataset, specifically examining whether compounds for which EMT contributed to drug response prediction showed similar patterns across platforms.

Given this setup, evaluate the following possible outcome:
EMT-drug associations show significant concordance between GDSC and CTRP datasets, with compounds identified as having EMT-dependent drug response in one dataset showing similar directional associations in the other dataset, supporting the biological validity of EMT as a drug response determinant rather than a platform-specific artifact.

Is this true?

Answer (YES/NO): YES